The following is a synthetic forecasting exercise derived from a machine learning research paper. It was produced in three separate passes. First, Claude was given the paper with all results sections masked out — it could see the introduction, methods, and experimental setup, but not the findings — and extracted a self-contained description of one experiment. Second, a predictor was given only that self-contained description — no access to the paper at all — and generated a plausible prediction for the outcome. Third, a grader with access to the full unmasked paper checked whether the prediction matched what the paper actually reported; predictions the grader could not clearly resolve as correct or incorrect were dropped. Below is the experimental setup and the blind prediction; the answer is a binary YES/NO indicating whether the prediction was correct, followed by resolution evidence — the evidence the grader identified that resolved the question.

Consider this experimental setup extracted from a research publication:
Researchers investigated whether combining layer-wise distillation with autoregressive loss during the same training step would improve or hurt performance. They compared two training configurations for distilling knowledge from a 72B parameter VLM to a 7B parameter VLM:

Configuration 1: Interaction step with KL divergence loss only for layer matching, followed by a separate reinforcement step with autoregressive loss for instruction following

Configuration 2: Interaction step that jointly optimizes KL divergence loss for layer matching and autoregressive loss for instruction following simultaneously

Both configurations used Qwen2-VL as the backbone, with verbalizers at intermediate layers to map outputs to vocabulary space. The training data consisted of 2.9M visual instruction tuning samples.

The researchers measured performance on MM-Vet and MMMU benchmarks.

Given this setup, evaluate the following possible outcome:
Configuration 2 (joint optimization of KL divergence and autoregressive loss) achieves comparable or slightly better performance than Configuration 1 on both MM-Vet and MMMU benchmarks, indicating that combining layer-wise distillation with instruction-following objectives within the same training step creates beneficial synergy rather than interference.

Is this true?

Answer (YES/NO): NO